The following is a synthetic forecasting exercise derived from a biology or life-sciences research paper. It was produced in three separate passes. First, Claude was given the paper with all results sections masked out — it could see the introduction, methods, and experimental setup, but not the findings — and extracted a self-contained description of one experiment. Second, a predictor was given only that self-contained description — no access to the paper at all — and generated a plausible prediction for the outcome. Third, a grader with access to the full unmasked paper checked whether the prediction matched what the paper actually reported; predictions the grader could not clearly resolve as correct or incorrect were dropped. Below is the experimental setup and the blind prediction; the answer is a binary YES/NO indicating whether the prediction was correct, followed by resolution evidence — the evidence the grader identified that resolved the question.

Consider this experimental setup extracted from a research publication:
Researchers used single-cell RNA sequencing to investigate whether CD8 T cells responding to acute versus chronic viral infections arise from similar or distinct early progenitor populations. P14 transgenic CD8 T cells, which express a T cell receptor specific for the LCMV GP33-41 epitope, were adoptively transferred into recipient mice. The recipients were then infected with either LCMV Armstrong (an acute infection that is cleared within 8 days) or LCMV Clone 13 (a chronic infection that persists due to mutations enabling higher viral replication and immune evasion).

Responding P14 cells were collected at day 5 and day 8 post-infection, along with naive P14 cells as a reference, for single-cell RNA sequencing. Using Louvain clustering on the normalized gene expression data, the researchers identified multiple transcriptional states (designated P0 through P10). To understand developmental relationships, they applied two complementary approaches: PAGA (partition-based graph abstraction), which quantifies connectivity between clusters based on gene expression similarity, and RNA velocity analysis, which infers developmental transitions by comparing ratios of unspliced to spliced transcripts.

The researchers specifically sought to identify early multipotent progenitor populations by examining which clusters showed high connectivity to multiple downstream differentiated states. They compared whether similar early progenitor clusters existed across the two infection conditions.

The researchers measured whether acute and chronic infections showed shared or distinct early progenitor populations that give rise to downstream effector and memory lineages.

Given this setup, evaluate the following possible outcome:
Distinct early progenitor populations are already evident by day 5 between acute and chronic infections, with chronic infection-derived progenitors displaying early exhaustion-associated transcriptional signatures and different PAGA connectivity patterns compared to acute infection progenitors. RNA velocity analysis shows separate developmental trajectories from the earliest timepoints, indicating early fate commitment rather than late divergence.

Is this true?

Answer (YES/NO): NO